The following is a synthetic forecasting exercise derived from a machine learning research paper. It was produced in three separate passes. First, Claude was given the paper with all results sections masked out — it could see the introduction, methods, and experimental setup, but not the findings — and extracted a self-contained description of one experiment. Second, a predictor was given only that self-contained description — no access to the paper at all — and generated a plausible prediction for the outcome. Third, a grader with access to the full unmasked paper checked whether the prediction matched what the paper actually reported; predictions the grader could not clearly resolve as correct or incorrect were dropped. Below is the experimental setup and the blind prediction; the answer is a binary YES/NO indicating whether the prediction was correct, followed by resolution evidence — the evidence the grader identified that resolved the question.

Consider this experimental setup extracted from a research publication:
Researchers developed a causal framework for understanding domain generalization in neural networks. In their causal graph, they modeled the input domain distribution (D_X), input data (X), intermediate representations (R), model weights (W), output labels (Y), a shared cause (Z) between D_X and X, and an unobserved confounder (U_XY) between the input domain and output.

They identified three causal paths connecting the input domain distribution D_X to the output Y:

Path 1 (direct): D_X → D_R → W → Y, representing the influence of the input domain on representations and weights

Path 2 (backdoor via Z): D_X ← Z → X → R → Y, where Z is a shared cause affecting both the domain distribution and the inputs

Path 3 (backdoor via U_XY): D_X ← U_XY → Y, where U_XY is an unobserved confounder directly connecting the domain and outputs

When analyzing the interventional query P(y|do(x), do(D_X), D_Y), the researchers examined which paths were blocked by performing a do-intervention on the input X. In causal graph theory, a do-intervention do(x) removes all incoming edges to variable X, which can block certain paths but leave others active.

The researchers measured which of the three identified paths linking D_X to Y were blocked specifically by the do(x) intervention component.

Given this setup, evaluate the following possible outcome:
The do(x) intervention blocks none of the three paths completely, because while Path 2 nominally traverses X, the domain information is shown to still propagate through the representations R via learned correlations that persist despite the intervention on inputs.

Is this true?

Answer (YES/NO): NO